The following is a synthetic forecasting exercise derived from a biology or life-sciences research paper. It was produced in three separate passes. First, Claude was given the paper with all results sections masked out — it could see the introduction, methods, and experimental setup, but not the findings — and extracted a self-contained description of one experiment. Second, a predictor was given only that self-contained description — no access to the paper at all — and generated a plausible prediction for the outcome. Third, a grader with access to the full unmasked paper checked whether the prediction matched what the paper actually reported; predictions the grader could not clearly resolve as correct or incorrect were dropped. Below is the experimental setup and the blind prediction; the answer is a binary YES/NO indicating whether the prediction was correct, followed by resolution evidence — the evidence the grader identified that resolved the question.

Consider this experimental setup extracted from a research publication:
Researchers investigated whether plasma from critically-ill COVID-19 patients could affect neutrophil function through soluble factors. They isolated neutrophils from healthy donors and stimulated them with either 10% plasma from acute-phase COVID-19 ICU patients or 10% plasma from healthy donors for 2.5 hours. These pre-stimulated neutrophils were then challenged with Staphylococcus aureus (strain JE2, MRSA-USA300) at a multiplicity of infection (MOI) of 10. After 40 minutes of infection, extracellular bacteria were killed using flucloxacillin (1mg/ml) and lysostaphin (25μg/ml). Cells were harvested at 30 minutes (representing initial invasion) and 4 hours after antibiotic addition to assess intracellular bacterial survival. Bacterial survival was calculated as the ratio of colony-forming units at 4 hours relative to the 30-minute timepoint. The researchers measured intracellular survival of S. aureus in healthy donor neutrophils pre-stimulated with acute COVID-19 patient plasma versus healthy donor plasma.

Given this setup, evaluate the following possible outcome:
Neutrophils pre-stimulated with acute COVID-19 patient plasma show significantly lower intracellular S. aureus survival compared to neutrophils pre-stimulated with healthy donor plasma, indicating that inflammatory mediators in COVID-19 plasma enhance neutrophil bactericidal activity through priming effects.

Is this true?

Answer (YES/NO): NO